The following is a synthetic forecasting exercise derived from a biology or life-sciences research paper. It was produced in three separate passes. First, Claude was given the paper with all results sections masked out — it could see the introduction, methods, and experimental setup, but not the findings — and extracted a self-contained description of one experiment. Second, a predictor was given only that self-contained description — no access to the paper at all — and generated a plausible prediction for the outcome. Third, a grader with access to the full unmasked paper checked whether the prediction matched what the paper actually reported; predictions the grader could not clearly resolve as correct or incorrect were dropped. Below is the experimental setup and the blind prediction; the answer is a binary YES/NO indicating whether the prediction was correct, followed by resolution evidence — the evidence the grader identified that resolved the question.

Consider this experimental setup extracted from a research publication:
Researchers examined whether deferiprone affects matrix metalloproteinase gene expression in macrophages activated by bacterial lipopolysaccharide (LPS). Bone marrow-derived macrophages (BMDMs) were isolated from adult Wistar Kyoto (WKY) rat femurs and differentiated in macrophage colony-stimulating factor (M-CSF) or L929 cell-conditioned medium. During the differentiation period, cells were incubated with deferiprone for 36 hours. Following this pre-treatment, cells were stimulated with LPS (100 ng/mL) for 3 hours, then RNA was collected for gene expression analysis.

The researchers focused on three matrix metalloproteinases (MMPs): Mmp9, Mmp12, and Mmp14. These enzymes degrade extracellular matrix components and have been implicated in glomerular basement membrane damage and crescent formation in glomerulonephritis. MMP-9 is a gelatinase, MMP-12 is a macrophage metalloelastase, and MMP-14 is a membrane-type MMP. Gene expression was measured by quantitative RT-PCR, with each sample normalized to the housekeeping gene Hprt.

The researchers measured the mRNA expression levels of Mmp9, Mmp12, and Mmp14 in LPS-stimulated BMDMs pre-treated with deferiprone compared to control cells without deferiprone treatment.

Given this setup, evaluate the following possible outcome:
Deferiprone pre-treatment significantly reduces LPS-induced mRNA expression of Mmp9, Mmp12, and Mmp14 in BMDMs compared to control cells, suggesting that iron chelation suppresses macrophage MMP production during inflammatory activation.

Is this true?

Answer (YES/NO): YES